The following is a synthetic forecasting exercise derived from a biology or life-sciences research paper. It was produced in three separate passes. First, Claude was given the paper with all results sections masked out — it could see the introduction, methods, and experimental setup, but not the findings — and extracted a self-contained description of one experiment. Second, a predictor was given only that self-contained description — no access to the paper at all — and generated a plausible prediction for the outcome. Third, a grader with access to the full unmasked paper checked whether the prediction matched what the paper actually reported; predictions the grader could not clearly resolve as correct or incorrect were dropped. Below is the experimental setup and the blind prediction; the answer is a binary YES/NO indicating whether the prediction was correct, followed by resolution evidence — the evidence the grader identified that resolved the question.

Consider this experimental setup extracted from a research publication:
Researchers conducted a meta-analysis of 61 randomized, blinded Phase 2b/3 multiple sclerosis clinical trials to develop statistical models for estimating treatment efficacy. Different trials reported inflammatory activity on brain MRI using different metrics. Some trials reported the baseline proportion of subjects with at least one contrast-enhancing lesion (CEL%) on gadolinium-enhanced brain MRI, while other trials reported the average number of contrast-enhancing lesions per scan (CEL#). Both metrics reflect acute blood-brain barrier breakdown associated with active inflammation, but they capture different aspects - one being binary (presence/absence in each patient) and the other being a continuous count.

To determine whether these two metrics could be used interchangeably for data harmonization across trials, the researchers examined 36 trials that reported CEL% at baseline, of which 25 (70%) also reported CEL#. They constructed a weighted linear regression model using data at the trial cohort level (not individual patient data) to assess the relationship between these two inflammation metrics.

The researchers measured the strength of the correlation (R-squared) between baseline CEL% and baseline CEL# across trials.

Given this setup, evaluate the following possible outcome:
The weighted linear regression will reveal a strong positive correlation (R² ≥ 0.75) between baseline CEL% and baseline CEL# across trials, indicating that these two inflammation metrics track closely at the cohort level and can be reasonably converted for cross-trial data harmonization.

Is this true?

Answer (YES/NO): YES